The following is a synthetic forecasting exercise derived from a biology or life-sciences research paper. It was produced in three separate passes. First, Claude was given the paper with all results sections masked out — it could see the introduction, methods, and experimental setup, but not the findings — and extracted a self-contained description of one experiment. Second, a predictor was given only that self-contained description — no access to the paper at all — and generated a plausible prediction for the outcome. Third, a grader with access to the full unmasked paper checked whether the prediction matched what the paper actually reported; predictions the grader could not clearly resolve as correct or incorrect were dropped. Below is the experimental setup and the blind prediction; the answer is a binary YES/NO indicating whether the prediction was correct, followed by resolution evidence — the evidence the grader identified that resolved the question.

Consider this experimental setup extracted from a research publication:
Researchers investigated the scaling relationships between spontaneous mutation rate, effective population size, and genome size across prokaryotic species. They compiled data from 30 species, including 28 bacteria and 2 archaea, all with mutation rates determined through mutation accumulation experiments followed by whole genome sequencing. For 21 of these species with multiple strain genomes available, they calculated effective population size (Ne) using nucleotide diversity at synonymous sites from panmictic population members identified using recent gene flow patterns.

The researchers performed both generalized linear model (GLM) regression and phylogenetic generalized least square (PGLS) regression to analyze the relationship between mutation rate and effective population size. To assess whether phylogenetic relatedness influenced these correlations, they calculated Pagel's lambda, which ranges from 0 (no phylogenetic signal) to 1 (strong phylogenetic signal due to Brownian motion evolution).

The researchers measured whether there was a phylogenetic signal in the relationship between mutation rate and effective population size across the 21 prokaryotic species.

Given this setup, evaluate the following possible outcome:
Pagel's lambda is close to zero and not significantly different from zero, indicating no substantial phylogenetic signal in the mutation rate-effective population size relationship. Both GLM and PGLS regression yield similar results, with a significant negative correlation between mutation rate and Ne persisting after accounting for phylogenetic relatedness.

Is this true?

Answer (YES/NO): NO